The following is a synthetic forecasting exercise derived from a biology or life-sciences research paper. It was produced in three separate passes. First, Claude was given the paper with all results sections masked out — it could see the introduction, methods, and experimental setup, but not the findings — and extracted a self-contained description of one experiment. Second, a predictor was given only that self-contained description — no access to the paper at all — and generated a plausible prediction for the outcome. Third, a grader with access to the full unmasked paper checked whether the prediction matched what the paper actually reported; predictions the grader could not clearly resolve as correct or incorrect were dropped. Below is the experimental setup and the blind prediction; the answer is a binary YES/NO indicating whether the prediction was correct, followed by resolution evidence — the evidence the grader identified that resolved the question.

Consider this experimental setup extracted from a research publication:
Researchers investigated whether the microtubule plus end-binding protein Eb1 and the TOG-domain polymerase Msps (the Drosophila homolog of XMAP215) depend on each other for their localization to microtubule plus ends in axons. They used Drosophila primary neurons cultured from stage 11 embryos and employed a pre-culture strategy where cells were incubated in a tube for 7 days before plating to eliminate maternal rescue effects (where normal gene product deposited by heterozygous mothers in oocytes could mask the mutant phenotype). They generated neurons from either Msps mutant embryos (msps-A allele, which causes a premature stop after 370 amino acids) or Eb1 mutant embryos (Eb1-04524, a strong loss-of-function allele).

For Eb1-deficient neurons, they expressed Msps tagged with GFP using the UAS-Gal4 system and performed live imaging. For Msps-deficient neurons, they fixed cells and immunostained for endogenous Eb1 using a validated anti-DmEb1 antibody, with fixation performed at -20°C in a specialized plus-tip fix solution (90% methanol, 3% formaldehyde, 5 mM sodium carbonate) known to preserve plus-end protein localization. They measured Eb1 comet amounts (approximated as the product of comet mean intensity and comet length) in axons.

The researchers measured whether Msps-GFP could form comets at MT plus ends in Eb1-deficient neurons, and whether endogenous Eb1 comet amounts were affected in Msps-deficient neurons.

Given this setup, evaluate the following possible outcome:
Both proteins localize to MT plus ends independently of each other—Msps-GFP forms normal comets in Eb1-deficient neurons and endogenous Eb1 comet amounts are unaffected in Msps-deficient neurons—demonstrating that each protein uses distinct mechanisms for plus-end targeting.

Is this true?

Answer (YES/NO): NO